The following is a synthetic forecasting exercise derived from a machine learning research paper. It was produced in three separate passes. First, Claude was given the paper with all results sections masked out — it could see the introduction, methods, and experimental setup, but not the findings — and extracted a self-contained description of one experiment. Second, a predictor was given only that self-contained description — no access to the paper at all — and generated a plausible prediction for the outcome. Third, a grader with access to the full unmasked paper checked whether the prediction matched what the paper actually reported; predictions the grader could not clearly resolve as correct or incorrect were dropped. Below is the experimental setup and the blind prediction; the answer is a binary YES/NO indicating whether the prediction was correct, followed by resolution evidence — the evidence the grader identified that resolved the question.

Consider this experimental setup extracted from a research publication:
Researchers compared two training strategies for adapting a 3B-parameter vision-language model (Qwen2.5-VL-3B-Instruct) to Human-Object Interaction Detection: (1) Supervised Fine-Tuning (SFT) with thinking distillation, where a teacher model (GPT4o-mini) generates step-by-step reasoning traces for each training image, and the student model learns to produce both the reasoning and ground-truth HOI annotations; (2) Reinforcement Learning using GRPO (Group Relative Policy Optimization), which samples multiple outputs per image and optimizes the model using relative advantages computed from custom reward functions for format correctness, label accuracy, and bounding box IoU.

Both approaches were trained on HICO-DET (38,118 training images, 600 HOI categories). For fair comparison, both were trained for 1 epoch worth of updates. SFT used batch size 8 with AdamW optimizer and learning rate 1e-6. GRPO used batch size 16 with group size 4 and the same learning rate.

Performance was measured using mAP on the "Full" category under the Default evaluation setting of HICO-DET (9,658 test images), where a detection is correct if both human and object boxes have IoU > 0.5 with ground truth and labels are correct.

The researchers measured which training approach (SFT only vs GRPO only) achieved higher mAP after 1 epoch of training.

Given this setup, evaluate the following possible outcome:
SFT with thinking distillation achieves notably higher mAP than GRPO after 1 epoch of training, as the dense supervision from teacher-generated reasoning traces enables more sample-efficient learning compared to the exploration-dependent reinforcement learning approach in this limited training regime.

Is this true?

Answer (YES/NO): YES